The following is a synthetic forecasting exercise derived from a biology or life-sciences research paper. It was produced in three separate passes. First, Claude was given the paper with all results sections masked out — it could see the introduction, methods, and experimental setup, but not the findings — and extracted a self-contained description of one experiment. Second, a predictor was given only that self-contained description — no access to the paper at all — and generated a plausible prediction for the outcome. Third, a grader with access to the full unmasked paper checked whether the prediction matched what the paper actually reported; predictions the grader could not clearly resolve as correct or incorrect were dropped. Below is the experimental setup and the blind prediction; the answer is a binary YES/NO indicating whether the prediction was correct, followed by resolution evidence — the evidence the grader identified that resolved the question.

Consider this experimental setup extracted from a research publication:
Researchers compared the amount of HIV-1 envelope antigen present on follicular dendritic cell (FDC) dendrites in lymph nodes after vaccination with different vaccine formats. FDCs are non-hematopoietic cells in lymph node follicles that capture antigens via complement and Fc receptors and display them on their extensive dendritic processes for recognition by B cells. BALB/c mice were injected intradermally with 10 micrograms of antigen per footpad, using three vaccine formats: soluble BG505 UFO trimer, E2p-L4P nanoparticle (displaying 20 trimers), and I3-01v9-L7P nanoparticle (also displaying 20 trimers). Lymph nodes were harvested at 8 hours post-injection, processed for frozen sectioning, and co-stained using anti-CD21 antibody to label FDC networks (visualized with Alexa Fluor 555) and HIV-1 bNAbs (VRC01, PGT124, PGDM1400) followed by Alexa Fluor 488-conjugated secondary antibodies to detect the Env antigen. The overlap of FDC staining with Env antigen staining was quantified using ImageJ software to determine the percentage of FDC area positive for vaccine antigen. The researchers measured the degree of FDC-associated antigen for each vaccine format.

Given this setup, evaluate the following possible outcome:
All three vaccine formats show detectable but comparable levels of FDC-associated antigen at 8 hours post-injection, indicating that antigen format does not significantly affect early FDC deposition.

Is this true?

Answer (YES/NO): NO